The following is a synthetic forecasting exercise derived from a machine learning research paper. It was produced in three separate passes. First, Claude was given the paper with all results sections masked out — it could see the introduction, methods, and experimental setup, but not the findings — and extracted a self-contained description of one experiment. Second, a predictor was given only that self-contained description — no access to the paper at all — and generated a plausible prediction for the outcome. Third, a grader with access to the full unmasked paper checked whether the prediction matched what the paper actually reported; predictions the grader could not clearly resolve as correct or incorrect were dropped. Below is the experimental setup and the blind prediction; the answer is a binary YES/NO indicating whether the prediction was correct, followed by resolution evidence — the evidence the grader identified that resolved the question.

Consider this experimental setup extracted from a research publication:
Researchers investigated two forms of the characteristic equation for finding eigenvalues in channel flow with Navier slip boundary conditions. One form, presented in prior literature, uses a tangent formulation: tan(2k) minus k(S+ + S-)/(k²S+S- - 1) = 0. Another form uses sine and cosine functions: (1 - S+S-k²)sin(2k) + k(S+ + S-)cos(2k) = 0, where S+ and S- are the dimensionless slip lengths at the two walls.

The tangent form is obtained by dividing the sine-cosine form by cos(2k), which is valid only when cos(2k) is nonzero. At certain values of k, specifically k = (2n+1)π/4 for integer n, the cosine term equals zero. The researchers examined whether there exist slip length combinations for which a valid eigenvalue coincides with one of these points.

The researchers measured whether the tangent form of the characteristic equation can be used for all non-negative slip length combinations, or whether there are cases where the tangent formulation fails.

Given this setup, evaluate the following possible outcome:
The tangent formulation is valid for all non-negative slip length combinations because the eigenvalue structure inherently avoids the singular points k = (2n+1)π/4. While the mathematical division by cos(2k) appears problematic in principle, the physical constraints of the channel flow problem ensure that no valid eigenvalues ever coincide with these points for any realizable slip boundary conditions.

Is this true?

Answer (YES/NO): NO